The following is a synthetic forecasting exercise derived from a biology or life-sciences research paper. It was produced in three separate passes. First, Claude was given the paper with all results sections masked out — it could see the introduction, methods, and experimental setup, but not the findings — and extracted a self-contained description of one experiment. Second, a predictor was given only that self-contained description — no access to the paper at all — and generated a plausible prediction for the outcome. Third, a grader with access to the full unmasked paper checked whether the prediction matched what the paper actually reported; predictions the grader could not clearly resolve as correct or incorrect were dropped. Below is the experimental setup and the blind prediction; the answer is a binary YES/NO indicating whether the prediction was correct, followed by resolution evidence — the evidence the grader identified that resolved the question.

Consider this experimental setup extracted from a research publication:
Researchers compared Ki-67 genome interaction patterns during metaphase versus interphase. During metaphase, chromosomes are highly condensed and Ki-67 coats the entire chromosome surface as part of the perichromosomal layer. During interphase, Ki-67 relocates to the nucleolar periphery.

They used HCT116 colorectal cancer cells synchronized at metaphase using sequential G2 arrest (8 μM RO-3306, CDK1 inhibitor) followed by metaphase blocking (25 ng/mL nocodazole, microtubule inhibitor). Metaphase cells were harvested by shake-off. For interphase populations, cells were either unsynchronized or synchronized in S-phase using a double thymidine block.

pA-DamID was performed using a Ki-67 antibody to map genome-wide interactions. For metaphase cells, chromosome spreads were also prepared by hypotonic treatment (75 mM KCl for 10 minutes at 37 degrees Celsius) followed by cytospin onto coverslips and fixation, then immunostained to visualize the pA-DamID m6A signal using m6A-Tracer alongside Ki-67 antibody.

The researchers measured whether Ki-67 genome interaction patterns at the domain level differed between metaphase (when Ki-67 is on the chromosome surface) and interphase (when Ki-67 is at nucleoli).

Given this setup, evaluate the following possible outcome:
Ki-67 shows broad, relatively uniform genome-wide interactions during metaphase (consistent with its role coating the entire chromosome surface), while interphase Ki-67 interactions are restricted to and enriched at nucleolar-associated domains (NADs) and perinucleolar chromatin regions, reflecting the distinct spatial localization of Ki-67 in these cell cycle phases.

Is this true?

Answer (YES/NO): YES